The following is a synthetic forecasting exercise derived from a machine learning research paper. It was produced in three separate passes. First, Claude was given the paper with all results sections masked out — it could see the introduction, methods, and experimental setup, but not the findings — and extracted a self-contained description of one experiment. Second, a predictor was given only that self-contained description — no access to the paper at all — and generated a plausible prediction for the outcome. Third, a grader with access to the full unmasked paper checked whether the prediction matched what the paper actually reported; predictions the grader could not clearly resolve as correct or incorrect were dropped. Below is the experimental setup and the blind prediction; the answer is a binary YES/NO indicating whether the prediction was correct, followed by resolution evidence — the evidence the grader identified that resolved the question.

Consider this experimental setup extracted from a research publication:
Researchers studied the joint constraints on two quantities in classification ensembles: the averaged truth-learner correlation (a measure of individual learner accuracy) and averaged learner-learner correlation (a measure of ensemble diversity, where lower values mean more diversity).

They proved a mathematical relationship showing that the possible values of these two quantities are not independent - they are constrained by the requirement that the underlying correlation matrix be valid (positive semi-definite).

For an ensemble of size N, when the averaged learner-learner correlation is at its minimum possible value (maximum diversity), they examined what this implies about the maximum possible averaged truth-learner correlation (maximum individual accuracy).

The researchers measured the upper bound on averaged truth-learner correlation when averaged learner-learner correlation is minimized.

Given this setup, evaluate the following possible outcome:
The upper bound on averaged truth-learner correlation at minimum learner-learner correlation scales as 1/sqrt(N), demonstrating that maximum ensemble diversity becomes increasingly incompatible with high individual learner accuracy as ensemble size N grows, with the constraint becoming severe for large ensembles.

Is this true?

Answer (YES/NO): NO